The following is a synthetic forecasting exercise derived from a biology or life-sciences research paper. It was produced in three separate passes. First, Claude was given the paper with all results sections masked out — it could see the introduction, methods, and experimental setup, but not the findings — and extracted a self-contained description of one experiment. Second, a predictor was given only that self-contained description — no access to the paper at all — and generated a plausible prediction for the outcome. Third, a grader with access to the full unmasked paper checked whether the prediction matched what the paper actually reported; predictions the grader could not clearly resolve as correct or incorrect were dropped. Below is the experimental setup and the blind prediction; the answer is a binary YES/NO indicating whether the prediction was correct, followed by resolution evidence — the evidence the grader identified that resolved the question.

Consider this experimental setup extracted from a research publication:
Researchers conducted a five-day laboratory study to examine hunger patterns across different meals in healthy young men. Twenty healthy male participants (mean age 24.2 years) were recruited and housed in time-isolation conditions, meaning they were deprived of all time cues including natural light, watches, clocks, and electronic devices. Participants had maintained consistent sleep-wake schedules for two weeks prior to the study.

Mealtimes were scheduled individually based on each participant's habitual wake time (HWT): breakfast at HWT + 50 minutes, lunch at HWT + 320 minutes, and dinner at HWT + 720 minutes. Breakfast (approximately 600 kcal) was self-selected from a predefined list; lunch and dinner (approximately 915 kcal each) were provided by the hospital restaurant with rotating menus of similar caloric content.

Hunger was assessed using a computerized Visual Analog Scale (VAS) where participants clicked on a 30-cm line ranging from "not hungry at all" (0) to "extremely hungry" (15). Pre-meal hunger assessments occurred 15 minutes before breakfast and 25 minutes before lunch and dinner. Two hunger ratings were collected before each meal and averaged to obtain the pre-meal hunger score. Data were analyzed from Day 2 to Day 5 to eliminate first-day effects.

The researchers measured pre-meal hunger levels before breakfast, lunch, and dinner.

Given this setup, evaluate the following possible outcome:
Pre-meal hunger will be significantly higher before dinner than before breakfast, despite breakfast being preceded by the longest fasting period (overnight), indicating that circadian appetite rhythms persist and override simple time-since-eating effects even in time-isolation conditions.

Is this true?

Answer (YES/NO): YES